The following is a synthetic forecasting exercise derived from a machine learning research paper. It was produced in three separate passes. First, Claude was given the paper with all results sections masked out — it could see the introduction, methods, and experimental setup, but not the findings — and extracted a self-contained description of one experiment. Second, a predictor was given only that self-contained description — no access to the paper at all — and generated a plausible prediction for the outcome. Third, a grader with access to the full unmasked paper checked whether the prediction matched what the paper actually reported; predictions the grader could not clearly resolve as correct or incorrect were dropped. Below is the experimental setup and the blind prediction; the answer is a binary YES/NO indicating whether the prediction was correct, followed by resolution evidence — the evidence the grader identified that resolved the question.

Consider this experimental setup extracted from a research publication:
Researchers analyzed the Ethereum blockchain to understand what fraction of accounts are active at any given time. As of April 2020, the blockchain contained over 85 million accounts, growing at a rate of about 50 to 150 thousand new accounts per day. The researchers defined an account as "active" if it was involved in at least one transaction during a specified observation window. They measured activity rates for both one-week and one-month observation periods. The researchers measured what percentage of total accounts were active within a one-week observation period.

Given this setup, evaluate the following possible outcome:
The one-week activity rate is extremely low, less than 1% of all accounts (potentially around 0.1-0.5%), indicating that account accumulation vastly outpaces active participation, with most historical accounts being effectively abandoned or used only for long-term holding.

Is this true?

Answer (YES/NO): NO